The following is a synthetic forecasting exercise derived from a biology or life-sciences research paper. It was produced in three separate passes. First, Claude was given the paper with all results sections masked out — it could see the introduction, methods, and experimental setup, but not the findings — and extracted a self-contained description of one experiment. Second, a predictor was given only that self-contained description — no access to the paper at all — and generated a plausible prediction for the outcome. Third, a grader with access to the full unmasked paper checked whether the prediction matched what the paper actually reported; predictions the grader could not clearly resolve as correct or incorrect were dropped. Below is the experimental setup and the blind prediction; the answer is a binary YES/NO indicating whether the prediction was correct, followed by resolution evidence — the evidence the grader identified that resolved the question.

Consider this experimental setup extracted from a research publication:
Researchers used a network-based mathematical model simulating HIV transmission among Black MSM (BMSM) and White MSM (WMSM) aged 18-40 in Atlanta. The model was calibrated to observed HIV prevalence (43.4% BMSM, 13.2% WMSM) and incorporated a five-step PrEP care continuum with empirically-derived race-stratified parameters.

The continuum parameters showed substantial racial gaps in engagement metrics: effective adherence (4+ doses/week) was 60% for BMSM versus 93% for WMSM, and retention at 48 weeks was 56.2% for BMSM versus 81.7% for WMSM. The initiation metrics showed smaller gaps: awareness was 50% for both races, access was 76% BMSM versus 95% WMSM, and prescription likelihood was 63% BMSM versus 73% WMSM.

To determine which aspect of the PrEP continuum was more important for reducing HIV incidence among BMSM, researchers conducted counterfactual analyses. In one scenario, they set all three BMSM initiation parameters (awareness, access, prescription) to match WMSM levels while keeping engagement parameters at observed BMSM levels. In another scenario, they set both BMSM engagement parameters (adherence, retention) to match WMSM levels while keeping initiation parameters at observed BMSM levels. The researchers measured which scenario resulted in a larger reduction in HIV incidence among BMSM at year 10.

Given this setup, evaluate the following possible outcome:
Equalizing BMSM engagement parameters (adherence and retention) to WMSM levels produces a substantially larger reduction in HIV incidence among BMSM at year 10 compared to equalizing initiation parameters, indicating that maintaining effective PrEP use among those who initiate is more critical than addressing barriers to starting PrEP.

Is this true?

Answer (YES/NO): NO